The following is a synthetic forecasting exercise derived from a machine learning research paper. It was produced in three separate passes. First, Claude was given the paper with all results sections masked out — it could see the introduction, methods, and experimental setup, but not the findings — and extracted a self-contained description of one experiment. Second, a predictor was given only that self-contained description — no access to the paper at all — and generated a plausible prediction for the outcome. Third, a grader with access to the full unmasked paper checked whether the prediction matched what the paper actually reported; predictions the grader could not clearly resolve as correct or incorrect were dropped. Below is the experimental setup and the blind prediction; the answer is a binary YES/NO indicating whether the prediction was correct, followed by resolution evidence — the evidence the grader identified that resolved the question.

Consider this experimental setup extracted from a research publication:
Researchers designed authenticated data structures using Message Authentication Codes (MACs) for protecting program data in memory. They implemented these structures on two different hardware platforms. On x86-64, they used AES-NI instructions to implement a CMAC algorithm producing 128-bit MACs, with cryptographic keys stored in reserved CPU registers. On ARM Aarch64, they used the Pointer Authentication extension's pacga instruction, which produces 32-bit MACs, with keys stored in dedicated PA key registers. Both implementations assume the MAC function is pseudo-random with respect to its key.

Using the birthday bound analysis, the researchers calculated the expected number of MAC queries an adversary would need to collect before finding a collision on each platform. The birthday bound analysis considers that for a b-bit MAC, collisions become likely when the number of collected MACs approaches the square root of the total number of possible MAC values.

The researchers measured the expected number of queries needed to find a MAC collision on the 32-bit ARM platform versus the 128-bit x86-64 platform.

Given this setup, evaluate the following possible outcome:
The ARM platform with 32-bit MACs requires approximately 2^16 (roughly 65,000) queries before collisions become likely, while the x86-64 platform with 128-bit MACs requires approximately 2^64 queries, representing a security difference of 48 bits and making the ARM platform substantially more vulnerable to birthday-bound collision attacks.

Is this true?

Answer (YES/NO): YES